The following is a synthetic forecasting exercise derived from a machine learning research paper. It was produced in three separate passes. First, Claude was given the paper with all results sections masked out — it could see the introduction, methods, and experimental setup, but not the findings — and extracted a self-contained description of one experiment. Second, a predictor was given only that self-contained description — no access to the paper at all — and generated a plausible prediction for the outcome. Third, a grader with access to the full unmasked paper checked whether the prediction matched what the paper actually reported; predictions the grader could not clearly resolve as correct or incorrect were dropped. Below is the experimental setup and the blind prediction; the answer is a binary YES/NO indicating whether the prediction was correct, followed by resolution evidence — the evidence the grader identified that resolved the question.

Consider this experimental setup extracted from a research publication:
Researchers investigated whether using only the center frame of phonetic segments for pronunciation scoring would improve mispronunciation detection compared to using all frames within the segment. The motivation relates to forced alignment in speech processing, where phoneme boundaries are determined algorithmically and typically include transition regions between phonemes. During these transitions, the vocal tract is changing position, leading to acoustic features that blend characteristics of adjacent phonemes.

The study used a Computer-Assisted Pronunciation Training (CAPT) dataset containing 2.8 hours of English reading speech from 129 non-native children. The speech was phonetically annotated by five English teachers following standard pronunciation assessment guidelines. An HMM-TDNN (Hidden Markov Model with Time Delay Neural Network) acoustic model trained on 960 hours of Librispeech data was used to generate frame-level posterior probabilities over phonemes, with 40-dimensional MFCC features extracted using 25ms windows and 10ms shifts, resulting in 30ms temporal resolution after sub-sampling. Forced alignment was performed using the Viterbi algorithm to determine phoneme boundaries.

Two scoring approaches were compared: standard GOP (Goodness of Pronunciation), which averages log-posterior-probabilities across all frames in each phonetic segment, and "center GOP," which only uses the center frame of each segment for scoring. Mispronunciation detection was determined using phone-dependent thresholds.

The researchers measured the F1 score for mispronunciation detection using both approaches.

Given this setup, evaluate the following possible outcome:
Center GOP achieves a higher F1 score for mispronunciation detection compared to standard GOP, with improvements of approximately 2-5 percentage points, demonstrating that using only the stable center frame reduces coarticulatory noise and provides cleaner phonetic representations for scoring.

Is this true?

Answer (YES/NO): NO